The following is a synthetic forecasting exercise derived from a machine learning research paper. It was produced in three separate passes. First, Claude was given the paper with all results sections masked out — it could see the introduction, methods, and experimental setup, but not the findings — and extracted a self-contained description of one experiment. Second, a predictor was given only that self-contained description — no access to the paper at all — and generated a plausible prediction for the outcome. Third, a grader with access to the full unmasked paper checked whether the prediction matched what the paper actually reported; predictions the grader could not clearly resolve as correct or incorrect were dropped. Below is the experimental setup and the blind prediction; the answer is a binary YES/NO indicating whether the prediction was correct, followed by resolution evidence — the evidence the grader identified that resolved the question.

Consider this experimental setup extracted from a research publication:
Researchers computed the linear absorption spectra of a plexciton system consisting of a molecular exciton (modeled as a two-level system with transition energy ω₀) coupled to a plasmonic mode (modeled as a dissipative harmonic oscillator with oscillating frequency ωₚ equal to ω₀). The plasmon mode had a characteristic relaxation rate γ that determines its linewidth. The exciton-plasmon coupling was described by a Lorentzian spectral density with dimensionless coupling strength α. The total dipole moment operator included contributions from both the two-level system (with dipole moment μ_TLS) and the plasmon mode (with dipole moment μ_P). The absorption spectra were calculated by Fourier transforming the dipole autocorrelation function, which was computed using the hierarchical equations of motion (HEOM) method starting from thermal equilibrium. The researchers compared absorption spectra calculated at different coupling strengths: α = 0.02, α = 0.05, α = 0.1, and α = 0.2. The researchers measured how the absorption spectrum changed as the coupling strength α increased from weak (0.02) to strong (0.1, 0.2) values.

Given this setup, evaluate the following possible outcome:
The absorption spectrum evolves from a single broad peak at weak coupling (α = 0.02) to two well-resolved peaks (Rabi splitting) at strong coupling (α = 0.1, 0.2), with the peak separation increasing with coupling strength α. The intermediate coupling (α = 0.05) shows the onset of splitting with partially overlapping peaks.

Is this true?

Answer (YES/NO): NO